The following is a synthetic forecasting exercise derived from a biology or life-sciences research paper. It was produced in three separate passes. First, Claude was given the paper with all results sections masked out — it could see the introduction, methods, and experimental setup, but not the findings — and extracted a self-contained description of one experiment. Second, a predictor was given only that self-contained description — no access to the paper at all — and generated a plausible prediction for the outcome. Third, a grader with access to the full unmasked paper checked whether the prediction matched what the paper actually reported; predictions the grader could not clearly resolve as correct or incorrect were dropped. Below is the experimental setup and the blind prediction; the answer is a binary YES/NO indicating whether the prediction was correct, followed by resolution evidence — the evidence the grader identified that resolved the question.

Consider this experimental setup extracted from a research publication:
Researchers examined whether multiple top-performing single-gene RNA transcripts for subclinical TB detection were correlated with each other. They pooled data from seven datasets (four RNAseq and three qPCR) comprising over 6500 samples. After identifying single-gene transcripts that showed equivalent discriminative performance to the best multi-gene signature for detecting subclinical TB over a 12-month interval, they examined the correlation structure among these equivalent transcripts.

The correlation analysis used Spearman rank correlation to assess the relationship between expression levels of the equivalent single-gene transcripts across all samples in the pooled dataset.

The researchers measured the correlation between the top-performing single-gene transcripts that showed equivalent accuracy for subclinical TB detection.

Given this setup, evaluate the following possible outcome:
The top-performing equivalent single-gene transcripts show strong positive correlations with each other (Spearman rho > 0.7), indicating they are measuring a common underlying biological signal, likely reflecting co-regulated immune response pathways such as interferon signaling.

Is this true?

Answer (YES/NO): NO